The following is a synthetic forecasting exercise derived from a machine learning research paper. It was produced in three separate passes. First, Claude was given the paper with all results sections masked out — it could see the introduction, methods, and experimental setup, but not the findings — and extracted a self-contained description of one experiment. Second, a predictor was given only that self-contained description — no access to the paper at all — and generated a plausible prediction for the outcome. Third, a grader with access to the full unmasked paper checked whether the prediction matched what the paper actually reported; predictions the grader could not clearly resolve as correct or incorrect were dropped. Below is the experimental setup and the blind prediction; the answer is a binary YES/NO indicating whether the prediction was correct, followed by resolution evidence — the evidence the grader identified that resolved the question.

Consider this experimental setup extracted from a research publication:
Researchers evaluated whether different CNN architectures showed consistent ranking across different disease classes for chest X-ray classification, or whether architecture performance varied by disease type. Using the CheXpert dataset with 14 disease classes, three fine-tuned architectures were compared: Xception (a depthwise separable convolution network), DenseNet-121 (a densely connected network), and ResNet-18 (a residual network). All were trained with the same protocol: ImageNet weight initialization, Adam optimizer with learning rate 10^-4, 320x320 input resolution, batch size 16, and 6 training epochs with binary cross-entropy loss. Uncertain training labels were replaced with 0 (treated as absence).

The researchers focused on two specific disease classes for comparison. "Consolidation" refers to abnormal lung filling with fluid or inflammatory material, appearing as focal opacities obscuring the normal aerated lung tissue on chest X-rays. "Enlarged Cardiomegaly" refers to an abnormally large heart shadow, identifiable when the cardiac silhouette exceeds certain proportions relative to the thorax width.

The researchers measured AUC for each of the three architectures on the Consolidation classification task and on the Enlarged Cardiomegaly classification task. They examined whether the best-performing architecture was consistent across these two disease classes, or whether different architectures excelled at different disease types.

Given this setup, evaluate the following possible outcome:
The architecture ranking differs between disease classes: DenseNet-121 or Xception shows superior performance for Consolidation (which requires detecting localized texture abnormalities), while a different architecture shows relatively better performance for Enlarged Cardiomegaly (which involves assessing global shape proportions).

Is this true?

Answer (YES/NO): NO